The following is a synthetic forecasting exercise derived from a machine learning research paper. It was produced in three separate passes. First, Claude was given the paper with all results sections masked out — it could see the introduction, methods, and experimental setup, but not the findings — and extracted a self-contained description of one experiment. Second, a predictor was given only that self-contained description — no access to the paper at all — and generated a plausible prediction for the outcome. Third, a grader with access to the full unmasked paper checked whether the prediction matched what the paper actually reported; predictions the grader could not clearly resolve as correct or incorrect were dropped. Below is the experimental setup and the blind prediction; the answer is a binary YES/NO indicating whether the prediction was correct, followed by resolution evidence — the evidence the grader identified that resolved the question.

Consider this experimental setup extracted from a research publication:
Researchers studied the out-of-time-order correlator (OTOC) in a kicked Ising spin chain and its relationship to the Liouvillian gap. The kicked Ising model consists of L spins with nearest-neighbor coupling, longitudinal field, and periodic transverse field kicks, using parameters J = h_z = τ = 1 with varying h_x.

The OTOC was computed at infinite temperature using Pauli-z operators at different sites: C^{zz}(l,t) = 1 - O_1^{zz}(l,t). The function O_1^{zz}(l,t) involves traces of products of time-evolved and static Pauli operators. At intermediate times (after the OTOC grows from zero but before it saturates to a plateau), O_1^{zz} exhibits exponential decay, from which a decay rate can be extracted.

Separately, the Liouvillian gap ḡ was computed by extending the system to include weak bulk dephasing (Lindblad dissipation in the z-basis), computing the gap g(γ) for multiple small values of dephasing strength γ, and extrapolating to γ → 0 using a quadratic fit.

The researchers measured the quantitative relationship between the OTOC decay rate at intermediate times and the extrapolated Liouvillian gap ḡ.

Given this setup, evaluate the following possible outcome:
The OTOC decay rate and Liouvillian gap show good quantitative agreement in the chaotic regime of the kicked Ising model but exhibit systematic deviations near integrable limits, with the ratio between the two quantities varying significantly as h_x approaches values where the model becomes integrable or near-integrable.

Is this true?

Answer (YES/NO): NO